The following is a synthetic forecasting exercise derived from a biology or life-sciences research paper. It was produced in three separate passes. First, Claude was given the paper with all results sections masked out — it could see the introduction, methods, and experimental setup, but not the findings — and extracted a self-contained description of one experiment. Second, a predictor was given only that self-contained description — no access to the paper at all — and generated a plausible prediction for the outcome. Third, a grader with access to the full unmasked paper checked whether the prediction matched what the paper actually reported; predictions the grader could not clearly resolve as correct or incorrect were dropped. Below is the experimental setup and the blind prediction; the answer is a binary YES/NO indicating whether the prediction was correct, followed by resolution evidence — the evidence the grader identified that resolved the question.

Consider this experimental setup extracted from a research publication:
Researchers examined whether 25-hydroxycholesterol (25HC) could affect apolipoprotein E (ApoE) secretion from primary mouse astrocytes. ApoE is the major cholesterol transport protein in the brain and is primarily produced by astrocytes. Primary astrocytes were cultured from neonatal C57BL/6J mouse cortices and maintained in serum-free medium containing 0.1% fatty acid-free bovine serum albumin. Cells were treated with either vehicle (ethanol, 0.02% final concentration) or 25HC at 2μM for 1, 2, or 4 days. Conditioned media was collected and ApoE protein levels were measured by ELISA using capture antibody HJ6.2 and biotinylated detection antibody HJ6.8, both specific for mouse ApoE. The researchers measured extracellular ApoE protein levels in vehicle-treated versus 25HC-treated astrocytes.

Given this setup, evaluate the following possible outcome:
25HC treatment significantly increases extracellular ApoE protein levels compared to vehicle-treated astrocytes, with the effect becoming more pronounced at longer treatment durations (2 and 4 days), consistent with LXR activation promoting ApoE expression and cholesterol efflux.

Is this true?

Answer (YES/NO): NO